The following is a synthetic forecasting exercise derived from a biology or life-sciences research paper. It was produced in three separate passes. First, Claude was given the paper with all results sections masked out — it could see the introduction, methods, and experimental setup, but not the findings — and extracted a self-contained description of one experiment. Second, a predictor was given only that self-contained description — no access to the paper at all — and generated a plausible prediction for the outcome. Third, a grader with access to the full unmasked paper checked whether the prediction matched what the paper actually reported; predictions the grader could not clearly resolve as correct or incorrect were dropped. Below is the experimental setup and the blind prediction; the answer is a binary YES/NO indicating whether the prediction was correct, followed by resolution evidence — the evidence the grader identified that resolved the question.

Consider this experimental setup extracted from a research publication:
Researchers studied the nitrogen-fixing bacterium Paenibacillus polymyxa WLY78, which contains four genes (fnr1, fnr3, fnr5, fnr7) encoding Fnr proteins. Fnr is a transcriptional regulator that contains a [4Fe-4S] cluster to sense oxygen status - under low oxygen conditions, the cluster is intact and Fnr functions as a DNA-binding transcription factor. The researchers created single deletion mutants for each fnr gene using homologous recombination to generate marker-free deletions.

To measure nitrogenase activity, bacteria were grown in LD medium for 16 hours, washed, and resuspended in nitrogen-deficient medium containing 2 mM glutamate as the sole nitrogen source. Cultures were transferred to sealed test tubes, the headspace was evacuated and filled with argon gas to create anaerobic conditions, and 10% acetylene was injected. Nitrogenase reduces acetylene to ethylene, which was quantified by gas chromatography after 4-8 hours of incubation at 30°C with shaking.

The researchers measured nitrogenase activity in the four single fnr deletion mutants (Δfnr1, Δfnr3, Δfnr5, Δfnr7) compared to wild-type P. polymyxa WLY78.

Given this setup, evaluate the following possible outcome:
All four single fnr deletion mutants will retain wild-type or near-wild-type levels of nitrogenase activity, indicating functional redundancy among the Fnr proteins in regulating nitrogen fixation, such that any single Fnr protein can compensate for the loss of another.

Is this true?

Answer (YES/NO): NO